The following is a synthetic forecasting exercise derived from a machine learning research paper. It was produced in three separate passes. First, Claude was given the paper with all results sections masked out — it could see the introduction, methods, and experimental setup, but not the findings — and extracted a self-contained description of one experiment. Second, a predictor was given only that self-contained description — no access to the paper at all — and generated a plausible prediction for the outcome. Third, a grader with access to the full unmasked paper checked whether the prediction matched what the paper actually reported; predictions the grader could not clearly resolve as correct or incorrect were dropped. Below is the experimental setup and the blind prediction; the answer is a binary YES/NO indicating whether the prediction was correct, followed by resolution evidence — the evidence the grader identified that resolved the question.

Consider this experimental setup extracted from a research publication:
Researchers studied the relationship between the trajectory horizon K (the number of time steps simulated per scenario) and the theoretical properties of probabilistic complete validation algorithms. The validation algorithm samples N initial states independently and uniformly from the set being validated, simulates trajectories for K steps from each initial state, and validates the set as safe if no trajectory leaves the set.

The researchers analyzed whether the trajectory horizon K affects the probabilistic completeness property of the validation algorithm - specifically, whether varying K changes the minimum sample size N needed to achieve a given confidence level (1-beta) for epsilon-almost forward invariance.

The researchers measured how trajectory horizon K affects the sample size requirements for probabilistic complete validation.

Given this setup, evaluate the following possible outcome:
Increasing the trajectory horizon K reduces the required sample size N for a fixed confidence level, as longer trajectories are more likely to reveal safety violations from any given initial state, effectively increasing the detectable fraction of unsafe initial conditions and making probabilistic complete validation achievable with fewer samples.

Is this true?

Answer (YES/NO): NO